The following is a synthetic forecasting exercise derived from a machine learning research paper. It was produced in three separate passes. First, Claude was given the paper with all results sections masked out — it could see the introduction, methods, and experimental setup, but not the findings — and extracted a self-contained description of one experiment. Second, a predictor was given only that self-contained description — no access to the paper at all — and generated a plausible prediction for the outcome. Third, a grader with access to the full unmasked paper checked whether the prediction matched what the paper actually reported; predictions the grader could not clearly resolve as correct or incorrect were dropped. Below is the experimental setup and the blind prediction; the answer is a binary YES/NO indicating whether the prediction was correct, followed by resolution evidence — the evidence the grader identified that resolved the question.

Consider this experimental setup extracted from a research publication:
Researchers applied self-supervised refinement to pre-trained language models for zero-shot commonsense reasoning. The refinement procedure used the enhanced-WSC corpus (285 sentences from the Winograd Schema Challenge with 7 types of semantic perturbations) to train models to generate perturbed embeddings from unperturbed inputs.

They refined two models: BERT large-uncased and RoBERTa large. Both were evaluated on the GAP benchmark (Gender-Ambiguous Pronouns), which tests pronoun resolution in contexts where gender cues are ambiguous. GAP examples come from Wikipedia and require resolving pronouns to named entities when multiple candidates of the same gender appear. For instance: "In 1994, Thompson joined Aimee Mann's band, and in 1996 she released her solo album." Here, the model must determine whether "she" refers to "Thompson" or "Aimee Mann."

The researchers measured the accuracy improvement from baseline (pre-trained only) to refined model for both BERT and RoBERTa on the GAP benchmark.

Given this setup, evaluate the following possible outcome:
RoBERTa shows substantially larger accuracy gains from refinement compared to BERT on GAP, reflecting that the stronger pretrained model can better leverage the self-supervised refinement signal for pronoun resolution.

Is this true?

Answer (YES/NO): NO